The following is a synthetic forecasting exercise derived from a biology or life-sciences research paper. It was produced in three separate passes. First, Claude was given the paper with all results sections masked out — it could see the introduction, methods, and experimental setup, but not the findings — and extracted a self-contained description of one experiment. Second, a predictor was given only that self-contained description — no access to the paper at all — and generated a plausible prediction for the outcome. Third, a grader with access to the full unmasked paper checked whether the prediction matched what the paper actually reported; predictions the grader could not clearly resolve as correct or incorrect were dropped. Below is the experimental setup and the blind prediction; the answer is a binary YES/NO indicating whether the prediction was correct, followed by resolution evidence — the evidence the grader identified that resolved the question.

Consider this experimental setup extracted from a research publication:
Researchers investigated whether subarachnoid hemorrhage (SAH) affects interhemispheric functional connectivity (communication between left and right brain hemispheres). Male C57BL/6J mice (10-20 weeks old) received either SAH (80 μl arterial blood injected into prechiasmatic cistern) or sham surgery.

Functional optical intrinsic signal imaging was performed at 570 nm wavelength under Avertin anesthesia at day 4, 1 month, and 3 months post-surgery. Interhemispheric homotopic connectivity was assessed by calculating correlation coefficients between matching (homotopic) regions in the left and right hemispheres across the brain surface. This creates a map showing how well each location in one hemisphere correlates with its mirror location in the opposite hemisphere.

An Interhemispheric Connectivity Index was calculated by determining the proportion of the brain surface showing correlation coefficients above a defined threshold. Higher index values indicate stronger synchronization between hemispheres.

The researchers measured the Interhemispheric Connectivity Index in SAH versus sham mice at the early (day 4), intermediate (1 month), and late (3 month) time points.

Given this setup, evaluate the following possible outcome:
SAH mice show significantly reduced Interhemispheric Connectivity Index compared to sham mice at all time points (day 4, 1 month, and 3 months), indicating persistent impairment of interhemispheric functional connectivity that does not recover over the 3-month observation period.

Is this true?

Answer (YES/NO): NO